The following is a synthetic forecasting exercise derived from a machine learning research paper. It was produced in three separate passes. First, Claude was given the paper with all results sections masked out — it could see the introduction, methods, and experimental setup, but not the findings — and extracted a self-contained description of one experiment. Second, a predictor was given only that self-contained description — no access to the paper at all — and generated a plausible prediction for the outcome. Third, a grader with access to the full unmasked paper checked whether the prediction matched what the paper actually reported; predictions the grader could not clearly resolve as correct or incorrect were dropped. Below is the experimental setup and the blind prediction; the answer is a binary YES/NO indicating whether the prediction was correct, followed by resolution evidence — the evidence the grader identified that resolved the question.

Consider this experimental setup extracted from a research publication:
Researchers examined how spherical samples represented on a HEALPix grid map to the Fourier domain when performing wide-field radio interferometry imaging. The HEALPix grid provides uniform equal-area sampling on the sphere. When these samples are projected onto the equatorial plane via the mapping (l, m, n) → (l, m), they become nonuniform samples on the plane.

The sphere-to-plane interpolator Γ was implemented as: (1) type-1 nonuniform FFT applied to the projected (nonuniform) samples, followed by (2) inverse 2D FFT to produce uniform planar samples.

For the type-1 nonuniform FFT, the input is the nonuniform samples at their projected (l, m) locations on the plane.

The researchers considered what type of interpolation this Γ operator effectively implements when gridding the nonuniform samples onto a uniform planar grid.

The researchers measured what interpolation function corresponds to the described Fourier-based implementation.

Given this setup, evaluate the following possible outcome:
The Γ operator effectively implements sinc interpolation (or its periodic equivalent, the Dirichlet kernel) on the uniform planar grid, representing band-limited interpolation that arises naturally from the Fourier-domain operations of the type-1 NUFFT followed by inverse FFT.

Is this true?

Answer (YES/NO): NO